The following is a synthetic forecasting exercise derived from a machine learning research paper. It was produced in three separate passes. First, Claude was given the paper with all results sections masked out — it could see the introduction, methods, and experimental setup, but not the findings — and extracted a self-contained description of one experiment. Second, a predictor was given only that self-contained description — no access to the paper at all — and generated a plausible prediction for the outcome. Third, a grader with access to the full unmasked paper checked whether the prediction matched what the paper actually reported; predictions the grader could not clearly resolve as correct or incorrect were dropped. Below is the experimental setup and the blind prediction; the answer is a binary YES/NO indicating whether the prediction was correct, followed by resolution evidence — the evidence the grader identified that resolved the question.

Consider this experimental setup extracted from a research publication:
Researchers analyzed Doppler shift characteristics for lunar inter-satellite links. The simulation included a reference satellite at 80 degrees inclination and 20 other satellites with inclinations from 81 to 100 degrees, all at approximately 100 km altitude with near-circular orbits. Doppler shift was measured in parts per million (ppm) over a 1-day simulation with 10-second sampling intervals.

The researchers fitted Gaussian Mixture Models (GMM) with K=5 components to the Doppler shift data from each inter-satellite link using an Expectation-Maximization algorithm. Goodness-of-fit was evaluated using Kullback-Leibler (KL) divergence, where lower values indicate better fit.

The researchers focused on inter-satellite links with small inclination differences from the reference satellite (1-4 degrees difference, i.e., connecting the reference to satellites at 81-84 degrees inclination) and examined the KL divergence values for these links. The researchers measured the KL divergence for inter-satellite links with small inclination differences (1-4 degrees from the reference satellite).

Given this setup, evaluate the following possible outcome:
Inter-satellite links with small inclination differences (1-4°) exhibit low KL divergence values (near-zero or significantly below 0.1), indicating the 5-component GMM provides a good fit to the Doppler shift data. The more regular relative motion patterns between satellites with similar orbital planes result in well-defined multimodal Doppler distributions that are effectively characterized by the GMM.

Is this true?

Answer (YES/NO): NO